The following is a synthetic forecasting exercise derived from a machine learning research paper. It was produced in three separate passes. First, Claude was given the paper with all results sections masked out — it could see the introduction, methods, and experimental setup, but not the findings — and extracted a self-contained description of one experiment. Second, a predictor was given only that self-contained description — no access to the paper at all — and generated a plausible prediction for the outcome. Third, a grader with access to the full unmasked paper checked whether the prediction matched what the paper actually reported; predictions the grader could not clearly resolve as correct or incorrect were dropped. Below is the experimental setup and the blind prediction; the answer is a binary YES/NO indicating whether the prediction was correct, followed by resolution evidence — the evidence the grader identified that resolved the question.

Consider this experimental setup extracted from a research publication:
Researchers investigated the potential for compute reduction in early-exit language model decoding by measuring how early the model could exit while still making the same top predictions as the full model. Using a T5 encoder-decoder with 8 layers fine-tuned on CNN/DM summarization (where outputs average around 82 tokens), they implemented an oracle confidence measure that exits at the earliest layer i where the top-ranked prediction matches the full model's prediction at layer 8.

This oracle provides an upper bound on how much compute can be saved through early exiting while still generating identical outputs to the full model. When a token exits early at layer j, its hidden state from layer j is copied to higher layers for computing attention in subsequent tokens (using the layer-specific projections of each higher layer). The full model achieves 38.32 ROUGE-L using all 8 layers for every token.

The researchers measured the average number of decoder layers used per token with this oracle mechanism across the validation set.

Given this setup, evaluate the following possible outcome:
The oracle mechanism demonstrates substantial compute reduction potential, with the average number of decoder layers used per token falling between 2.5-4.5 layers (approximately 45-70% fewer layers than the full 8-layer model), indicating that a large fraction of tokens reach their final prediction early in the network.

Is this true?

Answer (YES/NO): NO